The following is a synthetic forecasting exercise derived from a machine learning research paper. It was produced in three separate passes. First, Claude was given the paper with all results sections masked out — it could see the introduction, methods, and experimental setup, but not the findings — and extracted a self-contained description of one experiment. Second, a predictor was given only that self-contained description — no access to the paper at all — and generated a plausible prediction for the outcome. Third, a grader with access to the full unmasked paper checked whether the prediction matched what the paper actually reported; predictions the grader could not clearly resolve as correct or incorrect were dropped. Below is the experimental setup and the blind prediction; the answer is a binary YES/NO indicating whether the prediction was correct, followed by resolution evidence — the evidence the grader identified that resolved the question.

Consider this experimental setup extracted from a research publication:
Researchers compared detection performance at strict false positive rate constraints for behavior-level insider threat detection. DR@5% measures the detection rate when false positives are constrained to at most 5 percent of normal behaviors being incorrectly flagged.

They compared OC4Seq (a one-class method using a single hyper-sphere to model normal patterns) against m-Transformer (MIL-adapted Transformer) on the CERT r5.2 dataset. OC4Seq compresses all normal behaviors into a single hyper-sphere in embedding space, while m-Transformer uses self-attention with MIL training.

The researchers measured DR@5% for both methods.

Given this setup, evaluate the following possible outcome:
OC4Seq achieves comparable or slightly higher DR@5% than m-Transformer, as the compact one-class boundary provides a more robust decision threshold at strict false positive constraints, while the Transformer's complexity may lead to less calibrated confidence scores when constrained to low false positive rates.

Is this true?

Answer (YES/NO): NO